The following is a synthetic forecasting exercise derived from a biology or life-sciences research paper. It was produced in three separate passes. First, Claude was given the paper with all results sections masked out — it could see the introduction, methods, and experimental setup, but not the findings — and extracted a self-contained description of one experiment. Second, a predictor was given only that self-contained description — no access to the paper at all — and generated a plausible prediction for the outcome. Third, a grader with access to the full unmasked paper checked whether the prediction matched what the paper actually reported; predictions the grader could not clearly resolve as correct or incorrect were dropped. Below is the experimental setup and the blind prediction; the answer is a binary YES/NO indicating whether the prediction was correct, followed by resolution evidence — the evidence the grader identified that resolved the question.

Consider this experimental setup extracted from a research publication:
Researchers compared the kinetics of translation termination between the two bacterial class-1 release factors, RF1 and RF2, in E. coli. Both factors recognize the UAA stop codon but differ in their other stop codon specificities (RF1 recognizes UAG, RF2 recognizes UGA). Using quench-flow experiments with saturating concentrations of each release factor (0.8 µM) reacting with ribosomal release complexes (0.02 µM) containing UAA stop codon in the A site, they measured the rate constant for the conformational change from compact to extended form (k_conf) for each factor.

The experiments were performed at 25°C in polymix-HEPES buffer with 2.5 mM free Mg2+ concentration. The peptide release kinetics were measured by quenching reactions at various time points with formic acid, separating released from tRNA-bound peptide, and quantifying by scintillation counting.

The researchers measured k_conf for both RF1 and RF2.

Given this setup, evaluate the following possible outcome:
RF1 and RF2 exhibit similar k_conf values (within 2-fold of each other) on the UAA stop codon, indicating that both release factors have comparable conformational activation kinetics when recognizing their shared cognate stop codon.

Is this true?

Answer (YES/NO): YES